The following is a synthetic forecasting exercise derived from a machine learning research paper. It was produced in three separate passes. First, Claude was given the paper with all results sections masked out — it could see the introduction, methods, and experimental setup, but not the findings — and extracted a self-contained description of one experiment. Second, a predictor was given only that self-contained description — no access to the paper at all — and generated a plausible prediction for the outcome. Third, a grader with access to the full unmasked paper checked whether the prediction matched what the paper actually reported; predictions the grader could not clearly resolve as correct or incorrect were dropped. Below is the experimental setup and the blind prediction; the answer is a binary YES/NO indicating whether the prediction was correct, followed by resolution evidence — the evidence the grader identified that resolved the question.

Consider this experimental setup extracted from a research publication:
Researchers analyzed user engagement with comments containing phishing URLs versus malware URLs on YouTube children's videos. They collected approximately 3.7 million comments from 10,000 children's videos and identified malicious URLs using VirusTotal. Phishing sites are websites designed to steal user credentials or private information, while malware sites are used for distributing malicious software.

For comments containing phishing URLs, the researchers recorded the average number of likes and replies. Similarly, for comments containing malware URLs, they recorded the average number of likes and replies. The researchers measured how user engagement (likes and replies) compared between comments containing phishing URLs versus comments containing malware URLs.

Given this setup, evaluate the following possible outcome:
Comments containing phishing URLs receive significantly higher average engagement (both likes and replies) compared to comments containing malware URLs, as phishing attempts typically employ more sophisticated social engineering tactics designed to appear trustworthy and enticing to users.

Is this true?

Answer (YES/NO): NO